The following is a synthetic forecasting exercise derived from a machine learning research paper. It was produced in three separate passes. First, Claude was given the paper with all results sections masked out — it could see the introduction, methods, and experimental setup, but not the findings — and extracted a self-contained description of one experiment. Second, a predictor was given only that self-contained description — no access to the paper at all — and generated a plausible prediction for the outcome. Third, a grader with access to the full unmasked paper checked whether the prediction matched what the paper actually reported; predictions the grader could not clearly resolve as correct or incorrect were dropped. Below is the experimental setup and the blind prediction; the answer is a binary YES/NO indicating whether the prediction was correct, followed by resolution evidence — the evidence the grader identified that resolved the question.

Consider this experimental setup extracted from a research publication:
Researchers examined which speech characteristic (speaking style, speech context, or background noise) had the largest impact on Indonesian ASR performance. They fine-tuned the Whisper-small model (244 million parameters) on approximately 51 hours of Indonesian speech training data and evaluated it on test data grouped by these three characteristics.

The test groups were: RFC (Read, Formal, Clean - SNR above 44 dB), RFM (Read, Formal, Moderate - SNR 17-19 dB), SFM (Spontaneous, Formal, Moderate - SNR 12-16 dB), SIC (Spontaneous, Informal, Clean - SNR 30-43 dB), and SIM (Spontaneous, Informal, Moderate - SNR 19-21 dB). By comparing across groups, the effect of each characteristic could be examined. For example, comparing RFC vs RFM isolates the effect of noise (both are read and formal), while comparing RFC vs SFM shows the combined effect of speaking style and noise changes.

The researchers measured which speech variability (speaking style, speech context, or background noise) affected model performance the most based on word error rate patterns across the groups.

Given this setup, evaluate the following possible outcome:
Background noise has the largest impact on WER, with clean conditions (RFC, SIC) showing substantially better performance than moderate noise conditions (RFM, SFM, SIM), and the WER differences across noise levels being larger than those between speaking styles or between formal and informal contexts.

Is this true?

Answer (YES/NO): NO